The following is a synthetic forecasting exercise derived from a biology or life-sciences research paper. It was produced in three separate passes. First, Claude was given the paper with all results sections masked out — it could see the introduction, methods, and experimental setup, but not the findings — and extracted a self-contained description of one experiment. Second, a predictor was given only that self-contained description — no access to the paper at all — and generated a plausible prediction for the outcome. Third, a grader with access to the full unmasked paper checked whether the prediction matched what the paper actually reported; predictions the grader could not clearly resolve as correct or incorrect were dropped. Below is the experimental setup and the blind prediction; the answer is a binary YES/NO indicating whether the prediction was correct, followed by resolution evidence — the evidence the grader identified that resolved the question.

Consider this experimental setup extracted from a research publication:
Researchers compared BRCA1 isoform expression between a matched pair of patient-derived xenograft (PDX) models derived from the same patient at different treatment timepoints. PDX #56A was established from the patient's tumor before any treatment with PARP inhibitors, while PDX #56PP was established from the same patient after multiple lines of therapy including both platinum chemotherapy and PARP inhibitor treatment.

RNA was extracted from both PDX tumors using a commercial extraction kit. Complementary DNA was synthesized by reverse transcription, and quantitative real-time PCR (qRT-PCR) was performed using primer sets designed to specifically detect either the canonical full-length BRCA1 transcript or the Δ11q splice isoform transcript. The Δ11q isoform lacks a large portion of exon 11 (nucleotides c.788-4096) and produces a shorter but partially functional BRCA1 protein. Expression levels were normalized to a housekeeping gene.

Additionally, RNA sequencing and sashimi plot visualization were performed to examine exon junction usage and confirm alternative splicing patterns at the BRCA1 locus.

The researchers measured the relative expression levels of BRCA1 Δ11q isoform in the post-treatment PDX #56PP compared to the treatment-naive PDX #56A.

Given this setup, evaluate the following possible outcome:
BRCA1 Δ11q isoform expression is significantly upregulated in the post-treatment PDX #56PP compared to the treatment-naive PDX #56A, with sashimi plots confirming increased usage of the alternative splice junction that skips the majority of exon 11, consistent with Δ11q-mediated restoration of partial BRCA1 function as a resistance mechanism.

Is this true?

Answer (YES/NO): NO